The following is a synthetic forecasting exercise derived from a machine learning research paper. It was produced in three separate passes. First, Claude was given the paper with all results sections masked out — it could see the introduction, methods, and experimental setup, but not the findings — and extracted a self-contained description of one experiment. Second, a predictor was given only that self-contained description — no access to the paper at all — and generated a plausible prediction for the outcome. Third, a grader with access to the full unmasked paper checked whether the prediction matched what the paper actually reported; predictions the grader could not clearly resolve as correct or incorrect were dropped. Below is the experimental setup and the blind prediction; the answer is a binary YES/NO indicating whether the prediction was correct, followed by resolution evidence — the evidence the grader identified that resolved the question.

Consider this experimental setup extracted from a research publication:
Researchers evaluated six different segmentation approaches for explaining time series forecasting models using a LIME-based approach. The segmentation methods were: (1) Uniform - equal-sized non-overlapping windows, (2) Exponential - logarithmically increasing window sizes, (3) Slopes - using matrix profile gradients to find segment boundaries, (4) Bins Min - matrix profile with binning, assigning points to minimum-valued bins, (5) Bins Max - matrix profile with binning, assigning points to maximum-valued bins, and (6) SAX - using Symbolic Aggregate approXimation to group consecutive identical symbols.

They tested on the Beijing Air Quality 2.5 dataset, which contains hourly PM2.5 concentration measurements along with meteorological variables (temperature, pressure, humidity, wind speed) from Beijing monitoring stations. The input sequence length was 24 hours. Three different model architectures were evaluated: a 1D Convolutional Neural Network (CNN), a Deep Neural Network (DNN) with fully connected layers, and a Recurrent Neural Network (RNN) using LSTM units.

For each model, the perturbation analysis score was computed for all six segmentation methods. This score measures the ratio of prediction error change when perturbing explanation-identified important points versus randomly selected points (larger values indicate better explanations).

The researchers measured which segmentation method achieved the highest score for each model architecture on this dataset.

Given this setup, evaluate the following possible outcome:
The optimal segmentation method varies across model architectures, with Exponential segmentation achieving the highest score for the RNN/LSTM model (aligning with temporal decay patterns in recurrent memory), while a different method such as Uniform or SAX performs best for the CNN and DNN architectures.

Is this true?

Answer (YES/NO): NO